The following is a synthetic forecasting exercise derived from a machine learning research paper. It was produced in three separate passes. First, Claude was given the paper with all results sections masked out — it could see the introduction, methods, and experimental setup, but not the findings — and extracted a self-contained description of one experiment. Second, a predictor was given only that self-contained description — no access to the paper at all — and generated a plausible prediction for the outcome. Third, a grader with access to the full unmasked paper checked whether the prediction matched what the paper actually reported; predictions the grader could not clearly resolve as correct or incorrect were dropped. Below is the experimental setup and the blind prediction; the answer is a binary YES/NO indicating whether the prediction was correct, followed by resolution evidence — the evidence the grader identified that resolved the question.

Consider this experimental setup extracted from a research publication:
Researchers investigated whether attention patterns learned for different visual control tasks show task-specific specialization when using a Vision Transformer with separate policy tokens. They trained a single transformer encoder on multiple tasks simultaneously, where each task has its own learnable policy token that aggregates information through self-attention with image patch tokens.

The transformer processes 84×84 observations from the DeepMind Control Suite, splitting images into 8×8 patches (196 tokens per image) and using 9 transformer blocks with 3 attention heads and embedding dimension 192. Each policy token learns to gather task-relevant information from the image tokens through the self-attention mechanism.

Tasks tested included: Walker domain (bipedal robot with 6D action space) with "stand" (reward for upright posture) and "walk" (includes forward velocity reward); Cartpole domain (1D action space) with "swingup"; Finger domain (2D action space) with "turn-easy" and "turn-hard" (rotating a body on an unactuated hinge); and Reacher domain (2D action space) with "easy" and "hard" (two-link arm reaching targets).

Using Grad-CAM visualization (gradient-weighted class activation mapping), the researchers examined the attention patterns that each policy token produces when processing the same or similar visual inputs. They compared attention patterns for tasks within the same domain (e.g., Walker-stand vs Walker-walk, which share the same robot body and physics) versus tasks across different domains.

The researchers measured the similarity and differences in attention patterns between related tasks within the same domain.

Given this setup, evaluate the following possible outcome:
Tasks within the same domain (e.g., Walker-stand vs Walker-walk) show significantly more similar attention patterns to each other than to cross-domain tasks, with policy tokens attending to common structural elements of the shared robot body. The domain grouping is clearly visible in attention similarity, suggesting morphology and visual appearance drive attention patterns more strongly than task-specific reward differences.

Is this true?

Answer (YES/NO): NO